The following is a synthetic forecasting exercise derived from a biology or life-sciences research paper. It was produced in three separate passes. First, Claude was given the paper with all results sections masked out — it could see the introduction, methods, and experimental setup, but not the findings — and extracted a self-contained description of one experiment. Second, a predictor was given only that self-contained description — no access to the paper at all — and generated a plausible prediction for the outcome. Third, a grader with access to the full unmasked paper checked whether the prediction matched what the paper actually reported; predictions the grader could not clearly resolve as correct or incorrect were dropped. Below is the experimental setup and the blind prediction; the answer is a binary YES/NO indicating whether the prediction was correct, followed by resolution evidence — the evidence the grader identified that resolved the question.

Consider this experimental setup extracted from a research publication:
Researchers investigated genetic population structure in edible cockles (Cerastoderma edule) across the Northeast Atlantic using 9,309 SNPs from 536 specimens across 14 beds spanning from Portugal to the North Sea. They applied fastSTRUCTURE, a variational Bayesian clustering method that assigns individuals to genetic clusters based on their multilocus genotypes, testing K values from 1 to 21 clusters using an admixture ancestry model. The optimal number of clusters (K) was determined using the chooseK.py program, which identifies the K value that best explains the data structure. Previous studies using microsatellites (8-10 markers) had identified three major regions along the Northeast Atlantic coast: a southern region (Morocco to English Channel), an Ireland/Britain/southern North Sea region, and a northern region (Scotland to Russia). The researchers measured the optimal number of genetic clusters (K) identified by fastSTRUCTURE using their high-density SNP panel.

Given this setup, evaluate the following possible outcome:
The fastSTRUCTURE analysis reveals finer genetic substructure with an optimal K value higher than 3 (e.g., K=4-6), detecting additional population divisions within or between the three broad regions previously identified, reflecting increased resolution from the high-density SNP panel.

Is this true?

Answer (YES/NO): NO